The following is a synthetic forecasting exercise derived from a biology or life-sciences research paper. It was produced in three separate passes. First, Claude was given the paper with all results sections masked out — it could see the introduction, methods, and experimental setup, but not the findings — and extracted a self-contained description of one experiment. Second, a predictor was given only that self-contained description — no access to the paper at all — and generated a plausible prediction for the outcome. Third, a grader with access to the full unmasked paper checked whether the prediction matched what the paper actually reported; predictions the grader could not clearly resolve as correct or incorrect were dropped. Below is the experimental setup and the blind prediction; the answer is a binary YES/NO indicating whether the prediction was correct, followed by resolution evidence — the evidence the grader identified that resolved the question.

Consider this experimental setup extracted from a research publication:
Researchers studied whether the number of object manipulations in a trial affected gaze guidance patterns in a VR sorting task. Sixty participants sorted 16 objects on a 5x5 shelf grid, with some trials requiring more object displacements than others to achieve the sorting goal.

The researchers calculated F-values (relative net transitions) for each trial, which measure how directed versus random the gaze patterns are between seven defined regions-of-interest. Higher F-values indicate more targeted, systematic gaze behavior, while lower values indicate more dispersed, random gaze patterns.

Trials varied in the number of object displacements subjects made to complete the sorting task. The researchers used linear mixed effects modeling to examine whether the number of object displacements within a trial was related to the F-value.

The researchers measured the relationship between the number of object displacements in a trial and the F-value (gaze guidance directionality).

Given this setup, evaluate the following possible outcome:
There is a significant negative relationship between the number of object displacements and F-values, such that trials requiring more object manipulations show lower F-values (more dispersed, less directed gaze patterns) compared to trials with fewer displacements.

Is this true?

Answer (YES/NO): YES